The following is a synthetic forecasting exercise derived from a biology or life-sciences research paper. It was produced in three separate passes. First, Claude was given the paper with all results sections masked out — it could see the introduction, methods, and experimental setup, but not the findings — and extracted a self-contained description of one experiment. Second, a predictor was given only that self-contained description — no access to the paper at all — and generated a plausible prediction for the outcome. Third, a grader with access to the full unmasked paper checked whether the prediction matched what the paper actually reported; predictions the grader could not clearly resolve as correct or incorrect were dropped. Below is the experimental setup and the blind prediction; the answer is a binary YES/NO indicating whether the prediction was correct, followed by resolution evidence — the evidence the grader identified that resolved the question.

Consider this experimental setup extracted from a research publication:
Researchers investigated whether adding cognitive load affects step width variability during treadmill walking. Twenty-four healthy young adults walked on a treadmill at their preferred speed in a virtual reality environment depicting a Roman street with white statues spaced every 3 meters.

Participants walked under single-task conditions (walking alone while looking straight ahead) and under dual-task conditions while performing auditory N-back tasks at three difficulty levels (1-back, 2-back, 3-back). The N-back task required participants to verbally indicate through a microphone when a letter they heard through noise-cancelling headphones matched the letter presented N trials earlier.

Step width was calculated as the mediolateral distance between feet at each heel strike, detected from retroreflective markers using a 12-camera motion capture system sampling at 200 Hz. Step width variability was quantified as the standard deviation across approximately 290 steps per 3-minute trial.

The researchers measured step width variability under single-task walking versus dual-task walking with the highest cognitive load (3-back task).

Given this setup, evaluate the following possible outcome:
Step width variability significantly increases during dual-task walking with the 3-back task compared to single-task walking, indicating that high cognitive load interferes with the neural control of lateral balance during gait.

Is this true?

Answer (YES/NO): NO